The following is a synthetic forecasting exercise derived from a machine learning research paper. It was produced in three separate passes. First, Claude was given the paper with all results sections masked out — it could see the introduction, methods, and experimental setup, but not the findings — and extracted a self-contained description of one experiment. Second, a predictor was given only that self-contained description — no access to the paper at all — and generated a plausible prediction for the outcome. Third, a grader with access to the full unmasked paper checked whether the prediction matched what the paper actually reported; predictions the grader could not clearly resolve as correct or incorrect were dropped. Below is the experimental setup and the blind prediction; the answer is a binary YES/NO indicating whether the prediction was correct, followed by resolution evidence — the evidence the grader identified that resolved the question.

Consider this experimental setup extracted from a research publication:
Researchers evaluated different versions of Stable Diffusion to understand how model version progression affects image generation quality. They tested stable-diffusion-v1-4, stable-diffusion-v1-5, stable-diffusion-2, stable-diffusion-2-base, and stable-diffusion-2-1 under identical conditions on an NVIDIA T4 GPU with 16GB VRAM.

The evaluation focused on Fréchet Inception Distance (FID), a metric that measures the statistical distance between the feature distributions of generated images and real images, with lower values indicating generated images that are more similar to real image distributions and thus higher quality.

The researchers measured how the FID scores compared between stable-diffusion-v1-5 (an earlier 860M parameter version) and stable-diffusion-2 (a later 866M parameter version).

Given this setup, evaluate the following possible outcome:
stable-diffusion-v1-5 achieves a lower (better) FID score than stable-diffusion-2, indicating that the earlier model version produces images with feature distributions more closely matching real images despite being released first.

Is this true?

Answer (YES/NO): YES